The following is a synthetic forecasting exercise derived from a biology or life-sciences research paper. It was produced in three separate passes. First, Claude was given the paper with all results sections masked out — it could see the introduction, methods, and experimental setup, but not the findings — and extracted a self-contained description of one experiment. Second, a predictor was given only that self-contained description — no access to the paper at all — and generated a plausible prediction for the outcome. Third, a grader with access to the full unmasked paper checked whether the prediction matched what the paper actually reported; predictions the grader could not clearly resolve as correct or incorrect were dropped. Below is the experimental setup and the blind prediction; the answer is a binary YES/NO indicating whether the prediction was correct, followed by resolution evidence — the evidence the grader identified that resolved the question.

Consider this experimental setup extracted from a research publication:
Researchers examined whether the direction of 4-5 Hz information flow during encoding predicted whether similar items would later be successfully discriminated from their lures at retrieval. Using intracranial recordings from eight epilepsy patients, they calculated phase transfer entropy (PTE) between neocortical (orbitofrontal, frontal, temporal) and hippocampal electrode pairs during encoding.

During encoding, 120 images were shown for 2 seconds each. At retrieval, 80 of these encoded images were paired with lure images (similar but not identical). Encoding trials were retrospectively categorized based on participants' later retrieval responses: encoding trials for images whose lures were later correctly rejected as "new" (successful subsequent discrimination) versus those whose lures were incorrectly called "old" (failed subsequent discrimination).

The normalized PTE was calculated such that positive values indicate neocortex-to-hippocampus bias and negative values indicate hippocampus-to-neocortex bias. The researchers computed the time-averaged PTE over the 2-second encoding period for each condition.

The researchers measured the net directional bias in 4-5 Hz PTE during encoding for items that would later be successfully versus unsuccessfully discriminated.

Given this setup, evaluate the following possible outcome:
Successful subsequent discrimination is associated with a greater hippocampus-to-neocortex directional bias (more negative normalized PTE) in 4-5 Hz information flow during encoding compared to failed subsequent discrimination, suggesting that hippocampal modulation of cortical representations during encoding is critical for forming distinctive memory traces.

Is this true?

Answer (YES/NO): YES